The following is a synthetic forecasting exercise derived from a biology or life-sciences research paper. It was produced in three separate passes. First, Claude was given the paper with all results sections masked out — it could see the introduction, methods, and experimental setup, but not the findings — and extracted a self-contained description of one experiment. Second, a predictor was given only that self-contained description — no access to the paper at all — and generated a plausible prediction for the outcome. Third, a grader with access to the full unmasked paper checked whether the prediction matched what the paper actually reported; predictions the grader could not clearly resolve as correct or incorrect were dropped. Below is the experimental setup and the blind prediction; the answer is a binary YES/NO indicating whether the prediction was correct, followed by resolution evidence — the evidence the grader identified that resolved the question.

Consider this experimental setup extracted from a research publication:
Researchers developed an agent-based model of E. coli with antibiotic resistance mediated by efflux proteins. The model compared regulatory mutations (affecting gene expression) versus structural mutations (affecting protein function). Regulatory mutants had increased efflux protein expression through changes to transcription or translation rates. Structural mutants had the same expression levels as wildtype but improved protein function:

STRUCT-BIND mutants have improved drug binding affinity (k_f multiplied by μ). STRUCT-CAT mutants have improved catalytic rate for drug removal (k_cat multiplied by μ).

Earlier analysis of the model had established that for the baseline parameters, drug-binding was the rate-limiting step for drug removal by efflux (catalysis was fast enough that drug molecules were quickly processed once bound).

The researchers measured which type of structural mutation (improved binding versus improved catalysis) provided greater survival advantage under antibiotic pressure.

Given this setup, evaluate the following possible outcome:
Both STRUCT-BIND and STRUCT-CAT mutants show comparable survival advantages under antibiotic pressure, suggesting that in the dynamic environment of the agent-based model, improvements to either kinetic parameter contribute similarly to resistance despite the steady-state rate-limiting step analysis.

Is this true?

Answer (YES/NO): NO